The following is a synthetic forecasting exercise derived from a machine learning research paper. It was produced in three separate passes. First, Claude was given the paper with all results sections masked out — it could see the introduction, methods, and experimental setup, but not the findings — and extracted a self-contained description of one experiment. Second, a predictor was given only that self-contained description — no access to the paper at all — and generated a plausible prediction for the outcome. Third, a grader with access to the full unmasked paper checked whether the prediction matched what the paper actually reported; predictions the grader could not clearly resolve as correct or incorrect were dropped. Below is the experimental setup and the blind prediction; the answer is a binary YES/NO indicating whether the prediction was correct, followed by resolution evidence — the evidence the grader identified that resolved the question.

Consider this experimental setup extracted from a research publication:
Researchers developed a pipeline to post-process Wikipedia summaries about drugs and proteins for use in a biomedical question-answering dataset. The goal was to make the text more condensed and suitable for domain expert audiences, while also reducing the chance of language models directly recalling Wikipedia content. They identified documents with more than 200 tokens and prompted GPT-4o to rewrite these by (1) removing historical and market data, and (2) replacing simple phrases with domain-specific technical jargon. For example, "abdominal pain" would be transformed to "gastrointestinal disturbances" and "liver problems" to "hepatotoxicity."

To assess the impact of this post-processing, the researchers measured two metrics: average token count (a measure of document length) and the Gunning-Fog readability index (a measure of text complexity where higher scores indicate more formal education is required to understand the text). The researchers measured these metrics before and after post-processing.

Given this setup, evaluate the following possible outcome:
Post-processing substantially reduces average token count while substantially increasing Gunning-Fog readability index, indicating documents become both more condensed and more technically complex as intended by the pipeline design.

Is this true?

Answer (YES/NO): YES